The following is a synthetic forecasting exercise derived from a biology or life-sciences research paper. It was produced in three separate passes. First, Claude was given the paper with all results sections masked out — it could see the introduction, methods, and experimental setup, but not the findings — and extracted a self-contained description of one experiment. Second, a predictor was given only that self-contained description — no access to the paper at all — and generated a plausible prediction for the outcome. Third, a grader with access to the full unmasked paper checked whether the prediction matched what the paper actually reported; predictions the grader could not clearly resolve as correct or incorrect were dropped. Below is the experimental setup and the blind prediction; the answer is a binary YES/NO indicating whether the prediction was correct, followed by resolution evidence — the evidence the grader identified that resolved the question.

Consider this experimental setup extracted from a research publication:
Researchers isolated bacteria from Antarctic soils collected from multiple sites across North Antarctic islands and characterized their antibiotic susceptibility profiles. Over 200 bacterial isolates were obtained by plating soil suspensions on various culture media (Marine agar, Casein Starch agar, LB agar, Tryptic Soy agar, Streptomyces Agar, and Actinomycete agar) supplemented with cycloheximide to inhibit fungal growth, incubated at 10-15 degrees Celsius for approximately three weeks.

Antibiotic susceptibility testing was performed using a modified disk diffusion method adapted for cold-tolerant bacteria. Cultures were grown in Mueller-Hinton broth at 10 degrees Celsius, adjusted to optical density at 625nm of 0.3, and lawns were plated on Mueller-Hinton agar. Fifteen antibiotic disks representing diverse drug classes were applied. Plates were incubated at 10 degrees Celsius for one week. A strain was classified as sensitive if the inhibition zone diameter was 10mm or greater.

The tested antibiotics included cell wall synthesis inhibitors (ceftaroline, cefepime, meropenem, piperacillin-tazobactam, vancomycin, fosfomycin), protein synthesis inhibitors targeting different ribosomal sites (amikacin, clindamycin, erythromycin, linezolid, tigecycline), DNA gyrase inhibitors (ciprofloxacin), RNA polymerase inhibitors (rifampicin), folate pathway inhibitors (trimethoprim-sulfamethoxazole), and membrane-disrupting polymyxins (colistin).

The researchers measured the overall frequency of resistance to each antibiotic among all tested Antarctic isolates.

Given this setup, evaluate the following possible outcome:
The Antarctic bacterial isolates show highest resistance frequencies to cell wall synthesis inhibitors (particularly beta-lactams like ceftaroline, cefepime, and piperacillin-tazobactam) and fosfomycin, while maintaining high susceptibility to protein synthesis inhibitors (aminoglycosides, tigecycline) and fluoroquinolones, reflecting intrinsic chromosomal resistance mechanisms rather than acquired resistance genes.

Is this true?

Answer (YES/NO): NO